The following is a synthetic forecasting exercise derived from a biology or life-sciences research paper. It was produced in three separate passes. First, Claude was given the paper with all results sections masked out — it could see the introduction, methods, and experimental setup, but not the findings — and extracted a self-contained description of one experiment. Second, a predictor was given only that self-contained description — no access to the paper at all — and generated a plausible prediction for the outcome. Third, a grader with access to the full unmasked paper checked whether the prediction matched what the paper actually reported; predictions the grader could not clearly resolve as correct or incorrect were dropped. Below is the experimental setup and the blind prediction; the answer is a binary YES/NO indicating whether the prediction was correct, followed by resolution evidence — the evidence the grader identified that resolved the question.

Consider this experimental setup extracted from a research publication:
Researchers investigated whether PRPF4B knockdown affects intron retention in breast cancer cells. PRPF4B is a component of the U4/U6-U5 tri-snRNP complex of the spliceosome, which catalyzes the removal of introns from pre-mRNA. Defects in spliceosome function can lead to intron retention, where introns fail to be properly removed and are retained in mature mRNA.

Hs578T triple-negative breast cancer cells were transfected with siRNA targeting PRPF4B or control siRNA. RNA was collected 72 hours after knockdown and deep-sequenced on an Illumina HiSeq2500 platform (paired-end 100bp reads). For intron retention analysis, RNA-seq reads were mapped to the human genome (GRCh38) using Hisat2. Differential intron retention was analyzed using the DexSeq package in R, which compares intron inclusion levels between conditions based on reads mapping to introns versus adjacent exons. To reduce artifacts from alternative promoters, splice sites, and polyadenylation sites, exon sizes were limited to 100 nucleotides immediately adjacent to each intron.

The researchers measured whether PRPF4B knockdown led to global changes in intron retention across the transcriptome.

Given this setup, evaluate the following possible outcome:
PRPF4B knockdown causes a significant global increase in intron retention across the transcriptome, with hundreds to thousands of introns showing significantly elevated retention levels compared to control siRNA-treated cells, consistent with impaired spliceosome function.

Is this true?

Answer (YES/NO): NO